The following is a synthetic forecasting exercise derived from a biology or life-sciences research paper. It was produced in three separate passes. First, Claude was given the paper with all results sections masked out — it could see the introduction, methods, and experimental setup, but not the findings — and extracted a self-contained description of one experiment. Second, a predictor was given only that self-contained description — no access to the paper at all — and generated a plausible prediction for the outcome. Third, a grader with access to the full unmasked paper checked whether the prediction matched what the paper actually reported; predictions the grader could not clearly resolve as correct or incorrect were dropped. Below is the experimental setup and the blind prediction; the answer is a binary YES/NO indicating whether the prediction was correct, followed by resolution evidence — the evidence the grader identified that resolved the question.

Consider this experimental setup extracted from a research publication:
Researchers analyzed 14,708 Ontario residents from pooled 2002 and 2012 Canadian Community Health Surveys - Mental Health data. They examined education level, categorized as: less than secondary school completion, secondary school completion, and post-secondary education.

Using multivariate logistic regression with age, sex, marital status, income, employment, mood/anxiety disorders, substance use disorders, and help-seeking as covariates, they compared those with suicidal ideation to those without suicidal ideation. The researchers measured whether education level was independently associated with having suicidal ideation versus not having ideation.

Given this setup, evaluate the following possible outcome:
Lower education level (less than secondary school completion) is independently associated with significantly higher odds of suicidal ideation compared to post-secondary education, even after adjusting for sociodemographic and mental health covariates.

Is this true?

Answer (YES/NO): YES